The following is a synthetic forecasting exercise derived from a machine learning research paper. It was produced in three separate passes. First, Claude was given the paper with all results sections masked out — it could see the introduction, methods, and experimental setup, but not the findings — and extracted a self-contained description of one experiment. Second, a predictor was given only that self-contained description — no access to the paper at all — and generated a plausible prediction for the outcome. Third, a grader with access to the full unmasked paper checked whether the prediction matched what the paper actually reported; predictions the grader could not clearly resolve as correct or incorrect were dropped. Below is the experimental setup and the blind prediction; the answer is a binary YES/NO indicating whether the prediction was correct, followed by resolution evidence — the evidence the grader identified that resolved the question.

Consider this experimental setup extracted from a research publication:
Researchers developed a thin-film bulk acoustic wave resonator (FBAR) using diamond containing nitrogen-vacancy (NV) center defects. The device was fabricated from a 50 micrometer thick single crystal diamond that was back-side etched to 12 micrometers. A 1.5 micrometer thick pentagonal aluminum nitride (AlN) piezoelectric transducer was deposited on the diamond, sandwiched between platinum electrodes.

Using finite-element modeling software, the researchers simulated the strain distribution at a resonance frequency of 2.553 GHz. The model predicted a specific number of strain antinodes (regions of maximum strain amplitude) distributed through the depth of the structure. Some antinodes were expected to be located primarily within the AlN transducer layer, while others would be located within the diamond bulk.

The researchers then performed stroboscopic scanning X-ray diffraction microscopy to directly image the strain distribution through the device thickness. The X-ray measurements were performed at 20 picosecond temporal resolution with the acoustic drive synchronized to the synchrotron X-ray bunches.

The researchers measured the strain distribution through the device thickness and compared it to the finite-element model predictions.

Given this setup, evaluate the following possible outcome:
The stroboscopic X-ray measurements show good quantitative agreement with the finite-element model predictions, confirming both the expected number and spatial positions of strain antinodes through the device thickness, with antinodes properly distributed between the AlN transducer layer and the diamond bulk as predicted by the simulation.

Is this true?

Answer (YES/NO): NO